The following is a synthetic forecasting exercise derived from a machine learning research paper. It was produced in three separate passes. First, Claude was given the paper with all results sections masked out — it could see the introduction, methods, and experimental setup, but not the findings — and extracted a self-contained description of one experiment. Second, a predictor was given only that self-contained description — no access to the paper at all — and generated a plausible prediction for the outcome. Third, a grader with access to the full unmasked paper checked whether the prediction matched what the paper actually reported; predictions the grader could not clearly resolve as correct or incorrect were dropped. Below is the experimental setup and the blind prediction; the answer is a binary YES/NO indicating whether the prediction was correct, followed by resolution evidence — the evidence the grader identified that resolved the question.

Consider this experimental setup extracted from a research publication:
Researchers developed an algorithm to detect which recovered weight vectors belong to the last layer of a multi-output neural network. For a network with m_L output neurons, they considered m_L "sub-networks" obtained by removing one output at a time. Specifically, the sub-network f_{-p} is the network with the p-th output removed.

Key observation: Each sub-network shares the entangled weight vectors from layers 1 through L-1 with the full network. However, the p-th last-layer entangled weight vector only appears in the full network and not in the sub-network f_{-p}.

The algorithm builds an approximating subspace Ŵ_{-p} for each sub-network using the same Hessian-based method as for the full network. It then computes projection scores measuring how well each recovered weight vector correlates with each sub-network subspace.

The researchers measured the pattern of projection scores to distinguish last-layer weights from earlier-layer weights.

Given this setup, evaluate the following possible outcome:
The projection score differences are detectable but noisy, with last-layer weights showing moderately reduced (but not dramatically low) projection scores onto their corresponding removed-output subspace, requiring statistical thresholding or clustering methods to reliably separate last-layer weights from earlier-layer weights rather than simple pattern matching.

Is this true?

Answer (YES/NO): NO